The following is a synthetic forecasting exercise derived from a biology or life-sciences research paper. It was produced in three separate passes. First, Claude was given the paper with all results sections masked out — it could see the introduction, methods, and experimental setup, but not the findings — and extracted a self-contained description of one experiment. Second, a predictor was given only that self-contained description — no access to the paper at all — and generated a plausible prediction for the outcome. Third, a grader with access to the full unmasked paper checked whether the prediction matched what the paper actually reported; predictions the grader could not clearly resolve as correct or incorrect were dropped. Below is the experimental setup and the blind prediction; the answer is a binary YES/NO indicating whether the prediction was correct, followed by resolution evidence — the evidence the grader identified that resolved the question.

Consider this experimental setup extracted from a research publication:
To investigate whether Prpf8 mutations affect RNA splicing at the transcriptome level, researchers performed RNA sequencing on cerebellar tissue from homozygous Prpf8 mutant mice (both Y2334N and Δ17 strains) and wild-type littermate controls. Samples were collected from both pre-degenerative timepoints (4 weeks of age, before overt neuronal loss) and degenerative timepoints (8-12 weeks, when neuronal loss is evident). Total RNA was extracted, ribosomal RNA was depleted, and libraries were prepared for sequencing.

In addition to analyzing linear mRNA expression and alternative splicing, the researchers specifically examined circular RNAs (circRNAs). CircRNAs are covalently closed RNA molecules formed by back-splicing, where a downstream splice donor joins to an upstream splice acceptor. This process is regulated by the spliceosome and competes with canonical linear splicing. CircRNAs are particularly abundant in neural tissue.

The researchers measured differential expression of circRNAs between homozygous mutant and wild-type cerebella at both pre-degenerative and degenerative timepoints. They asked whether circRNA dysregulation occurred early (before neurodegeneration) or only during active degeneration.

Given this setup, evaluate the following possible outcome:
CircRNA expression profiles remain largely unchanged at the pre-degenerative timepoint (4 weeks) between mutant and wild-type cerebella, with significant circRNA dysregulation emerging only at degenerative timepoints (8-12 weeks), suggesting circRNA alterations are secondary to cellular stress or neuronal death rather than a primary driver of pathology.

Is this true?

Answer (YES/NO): NO